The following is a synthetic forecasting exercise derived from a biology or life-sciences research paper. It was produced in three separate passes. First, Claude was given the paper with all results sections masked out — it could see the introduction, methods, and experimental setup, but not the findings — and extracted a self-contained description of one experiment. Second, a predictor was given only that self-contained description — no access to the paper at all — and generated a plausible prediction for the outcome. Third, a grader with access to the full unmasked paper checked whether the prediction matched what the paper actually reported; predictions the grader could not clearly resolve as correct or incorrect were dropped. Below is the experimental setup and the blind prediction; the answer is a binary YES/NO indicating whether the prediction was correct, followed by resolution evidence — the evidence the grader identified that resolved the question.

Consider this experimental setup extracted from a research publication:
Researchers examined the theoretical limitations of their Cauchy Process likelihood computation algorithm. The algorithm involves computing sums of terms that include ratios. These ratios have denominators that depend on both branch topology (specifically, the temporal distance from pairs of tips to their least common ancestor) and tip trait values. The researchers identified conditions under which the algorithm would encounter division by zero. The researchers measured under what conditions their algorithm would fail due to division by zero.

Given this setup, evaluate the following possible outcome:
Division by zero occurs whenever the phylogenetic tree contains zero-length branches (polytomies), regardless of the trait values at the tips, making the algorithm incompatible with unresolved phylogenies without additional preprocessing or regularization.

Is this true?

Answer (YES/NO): NO